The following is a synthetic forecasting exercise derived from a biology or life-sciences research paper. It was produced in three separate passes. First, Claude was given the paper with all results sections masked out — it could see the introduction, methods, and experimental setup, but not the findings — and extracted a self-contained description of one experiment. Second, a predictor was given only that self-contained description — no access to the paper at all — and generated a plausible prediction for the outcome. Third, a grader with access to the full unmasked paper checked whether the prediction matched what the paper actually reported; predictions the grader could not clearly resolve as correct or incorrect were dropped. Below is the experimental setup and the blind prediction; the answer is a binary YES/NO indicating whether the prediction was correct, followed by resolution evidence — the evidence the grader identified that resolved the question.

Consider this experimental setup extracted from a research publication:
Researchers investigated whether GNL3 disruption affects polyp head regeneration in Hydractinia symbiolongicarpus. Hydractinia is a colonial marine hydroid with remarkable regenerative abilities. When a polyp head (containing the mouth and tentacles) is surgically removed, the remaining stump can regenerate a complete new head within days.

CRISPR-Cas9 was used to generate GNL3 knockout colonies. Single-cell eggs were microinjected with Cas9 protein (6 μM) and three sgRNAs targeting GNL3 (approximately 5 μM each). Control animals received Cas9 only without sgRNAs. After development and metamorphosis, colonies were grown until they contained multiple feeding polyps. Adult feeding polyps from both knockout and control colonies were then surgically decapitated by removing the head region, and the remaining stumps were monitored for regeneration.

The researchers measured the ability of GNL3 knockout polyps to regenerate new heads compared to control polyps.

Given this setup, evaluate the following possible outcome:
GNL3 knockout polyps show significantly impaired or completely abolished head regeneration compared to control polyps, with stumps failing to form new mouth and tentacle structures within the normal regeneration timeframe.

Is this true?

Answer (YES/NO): YES